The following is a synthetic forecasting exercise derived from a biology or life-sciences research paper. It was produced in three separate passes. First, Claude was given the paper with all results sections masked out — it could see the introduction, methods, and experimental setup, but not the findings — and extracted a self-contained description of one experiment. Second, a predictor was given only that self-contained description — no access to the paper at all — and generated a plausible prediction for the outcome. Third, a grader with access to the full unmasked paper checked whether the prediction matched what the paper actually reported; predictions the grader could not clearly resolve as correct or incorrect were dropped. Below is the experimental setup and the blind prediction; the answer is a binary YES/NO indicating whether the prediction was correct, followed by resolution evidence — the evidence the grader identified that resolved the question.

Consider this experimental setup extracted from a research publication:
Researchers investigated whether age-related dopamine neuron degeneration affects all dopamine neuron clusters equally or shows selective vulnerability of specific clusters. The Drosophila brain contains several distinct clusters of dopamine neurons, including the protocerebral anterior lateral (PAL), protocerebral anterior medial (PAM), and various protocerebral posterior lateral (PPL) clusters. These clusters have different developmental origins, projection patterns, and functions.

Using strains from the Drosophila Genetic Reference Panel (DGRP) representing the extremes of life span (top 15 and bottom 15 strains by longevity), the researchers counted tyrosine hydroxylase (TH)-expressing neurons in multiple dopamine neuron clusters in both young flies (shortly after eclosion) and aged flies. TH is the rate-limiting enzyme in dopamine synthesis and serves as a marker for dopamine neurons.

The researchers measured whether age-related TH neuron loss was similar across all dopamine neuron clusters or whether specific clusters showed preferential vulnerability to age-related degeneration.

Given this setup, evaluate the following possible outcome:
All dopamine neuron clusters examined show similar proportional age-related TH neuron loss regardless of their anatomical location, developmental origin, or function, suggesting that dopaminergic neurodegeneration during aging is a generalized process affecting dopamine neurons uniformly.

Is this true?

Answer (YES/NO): NO